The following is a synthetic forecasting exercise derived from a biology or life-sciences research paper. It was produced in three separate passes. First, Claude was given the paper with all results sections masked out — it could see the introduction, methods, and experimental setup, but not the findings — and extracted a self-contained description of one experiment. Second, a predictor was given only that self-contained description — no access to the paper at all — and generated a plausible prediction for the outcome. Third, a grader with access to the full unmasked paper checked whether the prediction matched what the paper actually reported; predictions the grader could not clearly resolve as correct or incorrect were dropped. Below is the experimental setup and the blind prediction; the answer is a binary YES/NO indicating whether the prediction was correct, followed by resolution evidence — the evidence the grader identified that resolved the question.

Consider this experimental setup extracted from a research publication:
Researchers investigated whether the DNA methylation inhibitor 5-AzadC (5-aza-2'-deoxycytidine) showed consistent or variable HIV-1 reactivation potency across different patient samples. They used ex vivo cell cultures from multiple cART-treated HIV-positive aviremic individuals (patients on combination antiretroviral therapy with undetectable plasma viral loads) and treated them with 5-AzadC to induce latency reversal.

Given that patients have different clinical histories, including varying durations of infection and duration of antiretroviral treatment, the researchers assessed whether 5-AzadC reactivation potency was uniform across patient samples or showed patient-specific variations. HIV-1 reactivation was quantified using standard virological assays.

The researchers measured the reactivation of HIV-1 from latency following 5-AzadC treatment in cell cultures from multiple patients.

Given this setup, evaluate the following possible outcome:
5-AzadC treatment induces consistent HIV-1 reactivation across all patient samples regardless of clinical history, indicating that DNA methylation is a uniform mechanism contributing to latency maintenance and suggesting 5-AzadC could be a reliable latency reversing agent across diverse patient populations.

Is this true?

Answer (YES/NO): NO